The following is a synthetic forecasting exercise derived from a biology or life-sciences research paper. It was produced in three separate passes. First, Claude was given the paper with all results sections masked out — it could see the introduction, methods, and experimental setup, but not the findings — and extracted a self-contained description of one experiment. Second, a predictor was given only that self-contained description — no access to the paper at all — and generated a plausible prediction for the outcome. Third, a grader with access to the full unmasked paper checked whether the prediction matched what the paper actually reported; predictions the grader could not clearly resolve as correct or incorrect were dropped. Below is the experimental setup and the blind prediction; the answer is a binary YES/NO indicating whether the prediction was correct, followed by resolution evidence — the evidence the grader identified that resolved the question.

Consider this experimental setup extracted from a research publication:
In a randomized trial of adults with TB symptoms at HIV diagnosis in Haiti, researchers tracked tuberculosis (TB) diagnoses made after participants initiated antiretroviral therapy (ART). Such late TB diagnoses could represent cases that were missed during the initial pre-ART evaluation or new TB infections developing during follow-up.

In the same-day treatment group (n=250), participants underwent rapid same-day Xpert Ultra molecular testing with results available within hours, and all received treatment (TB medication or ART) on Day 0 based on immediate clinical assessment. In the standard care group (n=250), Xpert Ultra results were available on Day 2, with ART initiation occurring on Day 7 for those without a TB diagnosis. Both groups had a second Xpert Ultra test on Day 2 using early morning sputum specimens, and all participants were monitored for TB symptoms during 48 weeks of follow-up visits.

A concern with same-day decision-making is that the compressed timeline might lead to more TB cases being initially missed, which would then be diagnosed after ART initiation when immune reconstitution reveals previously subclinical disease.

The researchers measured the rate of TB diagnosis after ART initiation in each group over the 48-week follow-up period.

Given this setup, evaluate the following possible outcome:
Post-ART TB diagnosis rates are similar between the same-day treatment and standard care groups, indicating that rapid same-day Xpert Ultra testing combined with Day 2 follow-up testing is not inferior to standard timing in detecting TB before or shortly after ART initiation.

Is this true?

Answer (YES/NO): YES